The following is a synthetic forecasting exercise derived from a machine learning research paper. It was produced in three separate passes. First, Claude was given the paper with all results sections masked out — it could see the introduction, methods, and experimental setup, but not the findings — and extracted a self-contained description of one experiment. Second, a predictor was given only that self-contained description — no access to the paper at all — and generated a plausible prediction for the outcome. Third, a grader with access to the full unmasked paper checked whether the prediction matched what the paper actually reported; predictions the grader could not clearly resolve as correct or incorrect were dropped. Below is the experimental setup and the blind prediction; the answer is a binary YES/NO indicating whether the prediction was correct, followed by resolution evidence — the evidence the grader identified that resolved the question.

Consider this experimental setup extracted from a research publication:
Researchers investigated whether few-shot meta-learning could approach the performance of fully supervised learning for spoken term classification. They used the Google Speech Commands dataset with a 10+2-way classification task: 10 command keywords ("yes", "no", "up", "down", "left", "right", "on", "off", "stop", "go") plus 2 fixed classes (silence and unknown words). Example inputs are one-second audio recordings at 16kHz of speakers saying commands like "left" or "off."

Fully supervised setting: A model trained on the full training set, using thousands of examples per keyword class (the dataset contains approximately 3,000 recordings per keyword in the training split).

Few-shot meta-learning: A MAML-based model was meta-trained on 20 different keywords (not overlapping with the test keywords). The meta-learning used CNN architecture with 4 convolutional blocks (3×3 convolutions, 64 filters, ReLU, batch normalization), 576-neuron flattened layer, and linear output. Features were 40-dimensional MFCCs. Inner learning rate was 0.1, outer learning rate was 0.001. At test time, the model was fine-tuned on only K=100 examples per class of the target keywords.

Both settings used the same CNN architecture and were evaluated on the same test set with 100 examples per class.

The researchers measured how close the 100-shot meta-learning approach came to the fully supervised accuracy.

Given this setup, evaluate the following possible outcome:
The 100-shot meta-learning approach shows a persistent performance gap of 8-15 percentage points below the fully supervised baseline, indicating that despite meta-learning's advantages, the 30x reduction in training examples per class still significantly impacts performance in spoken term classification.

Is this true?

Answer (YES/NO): YES